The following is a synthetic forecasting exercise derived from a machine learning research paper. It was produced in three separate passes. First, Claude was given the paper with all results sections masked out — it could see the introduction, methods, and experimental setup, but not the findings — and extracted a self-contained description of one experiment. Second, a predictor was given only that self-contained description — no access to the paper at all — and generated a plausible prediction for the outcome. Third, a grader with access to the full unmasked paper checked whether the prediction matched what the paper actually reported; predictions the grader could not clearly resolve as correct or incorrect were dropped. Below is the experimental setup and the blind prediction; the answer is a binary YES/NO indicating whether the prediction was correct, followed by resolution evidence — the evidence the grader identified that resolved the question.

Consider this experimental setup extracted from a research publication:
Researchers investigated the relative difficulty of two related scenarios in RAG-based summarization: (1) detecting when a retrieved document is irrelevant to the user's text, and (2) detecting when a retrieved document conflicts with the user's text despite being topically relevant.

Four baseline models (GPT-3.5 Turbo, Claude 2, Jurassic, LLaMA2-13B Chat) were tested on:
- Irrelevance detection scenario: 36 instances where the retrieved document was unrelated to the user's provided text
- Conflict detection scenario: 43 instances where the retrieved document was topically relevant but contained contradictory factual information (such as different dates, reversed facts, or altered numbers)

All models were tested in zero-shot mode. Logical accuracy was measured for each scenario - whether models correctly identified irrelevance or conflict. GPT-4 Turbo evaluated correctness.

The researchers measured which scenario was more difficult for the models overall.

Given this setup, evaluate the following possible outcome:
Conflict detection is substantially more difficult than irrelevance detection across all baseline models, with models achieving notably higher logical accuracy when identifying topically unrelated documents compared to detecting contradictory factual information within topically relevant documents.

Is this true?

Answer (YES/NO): YES